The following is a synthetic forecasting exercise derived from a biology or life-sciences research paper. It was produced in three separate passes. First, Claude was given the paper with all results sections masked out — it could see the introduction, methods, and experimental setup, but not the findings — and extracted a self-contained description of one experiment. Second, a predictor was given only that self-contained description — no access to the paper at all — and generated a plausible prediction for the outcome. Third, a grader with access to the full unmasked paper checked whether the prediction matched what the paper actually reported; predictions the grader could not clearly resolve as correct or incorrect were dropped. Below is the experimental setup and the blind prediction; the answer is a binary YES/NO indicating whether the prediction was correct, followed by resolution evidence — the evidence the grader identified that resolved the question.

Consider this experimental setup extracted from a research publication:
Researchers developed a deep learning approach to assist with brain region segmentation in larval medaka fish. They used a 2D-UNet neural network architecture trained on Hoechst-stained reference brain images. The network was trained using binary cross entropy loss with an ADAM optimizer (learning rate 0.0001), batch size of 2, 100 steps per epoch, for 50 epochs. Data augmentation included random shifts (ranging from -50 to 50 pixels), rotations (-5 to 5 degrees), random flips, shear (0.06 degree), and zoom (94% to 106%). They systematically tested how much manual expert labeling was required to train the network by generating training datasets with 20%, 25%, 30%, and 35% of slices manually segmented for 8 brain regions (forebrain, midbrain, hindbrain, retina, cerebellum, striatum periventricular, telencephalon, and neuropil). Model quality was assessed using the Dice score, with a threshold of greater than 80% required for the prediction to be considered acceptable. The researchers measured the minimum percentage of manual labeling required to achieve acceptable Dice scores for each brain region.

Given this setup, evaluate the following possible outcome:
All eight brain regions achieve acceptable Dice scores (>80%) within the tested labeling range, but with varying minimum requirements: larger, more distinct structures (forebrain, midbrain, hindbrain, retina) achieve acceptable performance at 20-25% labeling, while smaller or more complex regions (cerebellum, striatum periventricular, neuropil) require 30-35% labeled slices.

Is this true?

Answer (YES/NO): NO